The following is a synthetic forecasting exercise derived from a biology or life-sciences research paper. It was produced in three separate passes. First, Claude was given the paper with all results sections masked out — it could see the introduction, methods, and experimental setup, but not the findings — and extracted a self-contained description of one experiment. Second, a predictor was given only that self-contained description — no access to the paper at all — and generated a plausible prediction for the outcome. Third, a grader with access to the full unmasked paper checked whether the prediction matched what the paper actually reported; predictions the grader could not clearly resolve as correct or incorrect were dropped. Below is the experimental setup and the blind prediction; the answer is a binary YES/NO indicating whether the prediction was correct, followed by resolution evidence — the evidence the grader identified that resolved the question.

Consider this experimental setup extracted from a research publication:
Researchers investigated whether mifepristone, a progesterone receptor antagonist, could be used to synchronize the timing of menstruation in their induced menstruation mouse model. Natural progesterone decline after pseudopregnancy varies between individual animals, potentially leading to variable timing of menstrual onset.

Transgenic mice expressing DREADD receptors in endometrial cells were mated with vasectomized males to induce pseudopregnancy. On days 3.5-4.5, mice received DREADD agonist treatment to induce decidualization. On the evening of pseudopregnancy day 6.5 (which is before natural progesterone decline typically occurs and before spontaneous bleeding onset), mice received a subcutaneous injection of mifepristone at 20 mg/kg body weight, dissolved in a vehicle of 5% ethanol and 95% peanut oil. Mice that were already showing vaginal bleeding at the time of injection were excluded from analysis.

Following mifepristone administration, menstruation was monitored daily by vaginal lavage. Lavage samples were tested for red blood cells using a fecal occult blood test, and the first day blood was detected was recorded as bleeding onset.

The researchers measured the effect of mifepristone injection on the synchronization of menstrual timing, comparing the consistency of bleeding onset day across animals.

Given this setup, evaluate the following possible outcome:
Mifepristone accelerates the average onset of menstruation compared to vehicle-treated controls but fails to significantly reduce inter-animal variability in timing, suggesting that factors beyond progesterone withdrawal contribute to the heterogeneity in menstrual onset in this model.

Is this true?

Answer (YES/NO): NO